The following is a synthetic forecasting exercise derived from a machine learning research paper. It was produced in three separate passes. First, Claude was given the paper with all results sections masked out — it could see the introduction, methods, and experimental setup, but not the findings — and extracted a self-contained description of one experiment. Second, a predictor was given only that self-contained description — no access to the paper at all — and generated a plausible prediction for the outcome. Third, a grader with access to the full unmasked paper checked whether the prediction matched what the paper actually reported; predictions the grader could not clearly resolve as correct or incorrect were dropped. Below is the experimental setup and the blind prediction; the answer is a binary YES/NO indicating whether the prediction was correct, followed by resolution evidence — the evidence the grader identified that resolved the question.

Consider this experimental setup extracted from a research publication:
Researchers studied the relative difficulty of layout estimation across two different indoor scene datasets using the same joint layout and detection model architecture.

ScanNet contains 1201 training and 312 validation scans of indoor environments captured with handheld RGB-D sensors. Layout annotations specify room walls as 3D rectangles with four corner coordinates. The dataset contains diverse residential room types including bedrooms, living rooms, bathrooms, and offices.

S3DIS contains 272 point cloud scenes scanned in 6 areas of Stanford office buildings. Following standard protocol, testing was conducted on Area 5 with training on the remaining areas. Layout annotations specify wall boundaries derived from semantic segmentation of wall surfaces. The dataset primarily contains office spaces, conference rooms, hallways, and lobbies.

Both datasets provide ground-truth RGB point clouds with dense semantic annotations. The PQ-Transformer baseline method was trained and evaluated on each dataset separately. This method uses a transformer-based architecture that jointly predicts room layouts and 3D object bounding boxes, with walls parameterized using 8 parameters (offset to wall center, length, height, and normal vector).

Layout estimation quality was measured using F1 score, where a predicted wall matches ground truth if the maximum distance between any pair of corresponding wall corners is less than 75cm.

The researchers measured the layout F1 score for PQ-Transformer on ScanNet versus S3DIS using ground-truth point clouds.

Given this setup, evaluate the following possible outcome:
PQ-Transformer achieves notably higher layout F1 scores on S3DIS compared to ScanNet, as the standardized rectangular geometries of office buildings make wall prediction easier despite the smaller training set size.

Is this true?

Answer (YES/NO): NO